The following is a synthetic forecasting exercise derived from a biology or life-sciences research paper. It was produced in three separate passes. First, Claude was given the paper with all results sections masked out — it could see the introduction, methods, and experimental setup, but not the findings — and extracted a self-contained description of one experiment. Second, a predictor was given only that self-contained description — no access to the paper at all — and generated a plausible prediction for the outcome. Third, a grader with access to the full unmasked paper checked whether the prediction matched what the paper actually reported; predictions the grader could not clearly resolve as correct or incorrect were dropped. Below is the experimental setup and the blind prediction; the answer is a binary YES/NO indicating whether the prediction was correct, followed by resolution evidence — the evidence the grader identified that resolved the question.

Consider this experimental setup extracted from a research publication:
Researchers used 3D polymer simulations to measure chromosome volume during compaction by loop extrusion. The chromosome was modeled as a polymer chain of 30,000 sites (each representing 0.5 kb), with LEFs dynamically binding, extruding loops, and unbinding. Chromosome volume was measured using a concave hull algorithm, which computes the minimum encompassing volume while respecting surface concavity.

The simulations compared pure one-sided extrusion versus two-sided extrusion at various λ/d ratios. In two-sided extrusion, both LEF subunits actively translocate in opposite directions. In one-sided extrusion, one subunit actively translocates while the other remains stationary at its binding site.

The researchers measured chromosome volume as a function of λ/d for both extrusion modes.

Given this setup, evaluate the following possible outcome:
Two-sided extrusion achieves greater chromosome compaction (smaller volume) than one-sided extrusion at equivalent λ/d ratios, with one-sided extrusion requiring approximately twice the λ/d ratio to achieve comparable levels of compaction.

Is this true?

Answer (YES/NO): NO